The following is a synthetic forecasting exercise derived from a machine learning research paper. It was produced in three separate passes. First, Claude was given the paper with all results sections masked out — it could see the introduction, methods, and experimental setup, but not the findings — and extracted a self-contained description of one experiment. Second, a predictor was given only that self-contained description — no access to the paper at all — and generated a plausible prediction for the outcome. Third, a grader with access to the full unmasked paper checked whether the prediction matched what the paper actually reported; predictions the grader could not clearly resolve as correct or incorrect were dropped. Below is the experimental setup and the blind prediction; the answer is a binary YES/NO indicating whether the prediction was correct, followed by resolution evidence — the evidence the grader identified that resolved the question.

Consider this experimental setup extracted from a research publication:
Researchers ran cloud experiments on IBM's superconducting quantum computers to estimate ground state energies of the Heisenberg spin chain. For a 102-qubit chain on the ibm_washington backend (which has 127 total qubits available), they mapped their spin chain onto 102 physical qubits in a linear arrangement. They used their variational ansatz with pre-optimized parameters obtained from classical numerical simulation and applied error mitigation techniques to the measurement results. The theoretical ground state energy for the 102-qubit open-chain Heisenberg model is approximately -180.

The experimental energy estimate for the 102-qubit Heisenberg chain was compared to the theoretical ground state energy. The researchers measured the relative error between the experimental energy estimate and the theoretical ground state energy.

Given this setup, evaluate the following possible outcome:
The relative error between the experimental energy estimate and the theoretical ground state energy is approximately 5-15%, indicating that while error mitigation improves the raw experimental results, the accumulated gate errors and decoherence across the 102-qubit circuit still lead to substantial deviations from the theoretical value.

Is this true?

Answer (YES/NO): NO